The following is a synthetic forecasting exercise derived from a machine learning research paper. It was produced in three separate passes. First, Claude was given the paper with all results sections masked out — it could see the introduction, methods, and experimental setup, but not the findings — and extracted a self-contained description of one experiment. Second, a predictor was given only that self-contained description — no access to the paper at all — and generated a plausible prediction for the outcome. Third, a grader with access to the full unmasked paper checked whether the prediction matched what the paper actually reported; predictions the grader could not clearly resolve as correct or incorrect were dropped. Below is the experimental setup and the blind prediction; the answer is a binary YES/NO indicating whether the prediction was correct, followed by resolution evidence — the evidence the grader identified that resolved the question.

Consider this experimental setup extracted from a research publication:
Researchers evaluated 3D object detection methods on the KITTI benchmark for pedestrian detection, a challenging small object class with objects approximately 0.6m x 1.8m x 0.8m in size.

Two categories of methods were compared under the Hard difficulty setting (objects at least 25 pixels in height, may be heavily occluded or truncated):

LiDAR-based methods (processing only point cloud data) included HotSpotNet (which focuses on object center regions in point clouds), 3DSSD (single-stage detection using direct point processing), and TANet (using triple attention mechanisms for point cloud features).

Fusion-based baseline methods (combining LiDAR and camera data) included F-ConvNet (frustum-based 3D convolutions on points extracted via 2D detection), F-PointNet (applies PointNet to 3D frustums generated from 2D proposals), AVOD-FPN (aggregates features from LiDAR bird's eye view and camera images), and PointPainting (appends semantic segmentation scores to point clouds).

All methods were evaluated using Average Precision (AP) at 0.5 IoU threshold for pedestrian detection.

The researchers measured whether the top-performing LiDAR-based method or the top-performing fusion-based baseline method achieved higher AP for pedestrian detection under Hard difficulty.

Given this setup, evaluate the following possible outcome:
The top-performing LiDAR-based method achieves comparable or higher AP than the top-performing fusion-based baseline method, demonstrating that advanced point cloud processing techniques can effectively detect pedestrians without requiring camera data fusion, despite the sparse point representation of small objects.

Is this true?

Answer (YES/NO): YES